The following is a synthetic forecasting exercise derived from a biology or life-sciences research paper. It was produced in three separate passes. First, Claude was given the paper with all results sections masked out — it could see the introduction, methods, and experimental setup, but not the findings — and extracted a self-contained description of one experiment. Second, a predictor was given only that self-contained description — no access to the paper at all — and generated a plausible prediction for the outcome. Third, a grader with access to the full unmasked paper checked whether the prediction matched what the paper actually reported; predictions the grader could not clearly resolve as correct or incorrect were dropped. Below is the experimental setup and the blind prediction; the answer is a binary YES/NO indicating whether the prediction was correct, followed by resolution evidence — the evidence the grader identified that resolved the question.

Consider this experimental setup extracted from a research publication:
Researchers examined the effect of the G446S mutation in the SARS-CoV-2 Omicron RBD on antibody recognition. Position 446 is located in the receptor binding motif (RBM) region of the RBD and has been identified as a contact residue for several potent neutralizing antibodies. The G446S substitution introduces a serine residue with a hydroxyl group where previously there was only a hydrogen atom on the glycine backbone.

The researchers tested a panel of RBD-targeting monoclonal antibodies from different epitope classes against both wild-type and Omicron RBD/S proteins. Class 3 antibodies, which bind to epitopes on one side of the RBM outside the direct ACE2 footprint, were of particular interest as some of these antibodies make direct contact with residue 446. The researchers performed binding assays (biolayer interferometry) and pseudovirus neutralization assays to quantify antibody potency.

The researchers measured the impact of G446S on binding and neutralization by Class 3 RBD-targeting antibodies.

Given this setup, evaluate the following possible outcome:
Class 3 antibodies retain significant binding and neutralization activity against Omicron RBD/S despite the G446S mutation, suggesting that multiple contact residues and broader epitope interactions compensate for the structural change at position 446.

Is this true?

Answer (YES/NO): NO